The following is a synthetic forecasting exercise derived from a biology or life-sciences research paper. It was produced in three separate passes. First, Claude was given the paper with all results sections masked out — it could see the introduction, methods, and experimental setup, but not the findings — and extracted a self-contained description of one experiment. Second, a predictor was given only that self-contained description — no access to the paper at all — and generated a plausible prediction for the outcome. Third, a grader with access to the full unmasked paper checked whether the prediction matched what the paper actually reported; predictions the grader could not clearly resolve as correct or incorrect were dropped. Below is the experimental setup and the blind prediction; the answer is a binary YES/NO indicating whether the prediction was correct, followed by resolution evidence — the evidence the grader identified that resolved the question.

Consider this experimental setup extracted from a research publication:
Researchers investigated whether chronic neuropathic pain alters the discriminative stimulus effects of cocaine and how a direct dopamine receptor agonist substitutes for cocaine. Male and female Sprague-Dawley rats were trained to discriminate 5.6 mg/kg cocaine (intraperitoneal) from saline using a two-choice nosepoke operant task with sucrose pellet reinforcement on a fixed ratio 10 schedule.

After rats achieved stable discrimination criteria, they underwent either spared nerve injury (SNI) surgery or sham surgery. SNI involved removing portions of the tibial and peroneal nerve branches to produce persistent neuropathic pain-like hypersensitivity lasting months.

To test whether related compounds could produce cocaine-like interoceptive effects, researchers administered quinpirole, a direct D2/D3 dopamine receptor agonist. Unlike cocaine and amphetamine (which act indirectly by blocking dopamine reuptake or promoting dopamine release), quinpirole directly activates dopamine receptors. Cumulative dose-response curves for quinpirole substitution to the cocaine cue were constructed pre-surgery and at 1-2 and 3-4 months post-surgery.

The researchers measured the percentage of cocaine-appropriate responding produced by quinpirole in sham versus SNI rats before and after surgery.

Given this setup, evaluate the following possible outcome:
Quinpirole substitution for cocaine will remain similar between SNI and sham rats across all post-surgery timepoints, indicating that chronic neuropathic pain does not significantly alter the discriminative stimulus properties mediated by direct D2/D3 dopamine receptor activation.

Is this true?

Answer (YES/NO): NO